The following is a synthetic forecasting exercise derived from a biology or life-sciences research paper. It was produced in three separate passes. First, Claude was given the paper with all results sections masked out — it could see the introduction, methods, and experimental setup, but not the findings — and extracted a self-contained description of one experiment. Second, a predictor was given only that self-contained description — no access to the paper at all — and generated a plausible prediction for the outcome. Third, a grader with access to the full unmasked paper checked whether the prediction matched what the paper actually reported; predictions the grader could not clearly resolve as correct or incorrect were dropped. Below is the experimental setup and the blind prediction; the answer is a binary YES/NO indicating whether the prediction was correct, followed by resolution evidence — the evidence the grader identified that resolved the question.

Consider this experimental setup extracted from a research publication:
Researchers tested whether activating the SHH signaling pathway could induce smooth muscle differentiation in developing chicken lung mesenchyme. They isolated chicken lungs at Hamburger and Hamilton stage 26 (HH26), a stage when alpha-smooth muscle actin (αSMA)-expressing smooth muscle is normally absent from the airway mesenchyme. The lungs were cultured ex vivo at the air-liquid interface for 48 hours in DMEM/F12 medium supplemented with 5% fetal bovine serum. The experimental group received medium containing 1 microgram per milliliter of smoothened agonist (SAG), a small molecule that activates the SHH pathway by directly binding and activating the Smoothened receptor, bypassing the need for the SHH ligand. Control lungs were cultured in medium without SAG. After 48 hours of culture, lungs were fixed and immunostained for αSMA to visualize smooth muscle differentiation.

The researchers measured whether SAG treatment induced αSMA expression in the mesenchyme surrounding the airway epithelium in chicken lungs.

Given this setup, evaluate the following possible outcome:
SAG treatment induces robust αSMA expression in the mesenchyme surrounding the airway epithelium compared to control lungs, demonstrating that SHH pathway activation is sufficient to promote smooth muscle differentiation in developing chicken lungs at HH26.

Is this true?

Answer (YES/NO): NO